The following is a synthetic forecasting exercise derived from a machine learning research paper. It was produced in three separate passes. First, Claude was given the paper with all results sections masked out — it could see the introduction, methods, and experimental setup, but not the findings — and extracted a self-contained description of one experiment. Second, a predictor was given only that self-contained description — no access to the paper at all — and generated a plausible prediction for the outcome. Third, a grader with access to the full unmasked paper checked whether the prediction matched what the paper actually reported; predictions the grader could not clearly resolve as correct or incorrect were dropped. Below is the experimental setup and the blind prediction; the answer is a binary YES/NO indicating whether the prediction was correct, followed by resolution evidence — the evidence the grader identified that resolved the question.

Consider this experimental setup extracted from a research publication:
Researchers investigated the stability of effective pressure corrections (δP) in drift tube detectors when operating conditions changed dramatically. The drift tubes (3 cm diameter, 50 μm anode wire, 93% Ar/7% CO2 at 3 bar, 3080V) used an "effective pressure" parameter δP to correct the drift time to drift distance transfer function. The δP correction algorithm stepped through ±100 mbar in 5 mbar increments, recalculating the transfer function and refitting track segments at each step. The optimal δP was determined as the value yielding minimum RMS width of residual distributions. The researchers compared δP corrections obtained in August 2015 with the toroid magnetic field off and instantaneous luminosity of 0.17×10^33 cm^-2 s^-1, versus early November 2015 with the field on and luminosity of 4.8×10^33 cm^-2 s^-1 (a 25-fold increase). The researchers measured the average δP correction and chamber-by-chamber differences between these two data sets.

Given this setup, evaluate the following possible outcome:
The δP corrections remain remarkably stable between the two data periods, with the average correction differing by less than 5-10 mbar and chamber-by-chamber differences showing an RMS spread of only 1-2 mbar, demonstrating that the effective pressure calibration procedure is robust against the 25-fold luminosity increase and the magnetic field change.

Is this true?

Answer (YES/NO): NO